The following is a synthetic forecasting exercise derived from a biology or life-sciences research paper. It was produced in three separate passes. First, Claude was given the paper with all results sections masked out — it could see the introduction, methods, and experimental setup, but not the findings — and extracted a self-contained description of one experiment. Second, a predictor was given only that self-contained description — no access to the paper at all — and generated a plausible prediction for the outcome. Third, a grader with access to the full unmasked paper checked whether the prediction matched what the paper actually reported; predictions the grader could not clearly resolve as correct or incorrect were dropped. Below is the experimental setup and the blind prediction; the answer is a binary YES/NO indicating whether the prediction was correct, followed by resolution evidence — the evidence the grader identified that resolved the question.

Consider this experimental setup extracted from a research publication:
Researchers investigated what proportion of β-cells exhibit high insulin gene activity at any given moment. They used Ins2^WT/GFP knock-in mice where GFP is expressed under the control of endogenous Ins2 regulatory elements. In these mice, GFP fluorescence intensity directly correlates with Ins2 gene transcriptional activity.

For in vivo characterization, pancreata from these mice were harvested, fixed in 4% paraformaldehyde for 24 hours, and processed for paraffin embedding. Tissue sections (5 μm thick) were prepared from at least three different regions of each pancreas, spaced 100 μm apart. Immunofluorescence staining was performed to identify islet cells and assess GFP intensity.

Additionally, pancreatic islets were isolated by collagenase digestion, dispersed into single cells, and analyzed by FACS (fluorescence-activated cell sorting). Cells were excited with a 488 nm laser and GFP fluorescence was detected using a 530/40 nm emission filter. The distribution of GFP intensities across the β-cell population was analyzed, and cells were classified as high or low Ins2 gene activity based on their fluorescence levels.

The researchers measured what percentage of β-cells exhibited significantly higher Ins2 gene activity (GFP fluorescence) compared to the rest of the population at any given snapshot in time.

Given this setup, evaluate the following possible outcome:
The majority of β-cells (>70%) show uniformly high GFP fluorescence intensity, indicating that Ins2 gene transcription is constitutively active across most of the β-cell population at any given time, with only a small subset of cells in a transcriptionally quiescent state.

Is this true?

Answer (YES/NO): NO